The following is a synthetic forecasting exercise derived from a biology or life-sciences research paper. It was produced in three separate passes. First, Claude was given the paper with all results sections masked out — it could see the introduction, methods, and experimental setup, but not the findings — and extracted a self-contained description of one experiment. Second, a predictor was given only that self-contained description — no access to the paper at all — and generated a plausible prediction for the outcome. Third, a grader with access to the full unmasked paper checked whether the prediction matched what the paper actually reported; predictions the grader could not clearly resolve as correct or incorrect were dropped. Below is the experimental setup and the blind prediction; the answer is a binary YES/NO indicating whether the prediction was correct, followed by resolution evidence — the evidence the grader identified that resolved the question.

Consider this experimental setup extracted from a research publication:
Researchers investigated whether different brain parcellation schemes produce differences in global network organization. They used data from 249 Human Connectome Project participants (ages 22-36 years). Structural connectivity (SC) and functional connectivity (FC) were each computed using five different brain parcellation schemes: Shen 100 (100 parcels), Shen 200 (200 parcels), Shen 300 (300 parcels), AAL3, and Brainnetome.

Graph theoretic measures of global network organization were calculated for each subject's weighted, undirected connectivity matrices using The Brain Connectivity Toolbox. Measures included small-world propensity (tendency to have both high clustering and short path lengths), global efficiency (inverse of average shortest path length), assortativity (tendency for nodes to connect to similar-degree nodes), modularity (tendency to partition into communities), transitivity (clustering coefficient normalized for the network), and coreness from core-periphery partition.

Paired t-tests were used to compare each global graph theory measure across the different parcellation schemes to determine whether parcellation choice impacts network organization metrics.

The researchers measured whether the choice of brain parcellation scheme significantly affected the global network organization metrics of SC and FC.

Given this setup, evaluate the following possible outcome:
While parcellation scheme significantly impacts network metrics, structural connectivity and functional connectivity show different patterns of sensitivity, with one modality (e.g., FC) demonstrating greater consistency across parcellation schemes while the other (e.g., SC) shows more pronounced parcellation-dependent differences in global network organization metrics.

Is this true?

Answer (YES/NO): NO